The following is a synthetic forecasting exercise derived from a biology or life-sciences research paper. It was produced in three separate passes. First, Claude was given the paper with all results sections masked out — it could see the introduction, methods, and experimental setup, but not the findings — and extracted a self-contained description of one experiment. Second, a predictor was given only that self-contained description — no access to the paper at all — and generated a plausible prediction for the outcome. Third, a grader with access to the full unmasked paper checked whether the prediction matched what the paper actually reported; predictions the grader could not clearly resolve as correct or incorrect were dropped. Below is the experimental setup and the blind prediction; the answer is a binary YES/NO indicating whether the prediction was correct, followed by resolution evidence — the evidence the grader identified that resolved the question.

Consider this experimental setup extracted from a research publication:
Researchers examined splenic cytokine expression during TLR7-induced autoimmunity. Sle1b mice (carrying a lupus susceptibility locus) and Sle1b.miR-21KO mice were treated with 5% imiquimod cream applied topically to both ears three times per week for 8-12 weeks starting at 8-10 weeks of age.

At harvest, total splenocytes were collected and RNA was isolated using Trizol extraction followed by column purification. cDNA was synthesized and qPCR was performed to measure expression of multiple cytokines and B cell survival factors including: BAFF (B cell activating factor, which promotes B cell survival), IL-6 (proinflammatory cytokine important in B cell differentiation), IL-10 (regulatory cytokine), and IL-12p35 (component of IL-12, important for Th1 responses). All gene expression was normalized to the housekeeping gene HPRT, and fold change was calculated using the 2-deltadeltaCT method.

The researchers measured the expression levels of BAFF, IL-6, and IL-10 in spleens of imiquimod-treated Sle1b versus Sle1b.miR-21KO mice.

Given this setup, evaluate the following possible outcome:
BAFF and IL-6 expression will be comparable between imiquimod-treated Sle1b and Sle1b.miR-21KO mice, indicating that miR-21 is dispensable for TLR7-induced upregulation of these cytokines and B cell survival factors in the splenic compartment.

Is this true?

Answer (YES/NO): NO